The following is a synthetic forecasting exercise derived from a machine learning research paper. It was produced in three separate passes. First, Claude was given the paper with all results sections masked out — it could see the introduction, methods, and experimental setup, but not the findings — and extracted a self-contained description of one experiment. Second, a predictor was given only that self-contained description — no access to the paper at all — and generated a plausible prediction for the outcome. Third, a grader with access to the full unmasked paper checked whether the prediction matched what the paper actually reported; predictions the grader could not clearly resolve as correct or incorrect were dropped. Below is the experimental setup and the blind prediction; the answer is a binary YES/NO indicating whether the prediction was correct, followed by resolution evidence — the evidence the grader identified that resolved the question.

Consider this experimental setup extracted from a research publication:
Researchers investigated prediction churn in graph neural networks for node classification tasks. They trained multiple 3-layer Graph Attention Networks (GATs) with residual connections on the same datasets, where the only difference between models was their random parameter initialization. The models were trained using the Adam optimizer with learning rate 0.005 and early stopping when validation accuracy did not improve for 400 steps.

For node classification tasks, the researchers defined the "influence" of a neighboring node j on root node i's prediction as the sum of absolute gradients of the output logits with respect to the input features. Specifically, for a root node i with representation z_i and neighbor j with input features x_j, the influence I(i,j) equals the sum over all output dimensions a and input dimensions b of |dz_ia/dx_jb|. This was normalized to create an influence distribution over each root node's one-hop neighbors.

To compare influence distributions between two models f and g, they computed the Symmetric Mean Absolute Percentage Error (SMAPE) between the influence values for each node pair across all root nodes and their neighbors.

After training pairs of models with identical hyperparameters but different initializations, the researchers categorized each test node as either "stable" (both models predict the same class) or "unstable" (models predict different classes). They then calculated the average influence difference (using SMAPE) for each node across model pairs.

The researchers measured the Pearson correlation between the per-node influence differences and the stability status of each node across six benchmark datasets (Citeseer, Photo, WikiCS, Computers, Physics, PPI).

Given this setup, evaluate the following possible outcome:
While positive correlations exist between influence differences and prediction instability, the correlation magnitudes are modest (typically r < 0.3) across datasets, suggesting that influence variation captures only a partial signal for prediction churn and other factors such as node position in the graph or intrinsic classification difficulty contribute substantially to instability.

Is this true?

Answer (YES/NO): NO